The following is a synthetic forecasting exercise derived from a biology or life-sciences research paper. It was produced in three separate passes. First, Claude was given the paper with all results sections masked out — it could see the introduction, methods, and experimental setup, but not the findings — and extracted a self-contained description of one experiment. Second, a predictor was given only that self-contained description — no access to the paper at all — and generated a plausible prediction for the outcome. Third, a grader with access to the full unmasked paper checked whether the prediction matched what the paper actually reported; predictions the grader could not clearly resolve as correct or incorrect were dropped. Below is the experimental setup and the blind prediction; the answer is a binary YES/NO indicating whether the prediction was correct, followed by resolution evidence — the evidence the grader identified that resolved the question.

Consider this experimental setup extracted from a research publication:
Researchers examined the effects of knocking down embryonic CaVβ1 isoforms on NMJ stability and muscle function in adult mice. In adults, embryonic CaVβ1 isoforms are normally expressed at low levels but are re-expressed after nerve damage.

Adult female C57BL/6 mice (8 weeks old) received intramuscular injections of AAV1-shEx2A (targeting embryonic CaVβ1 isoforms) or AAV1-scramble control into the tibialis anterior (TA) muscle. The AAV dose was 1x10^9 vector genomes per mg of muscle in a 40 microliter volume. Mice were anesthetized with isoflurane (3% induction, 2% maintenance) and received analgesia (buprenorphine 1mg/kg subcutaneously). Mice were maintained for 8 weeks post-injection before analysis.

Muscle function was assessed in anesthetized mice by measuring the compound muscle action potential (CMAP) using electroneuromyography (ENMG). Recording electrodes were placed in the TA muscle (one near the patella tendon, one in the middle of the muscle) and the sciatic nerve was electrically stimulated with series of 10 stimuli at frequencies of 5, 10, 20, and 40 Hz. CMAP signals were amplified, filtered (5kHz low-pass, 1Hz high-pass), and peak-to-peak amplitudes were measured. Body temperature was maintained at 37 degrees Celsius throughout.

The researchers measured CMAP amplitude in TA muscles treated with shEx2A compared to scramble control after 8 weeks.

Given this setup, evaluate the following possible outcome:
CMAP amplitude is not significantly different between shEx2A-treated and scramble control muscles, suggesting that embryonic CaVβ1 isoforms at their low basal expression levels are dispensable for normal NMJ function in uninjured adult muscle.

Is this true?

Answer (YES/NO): YES